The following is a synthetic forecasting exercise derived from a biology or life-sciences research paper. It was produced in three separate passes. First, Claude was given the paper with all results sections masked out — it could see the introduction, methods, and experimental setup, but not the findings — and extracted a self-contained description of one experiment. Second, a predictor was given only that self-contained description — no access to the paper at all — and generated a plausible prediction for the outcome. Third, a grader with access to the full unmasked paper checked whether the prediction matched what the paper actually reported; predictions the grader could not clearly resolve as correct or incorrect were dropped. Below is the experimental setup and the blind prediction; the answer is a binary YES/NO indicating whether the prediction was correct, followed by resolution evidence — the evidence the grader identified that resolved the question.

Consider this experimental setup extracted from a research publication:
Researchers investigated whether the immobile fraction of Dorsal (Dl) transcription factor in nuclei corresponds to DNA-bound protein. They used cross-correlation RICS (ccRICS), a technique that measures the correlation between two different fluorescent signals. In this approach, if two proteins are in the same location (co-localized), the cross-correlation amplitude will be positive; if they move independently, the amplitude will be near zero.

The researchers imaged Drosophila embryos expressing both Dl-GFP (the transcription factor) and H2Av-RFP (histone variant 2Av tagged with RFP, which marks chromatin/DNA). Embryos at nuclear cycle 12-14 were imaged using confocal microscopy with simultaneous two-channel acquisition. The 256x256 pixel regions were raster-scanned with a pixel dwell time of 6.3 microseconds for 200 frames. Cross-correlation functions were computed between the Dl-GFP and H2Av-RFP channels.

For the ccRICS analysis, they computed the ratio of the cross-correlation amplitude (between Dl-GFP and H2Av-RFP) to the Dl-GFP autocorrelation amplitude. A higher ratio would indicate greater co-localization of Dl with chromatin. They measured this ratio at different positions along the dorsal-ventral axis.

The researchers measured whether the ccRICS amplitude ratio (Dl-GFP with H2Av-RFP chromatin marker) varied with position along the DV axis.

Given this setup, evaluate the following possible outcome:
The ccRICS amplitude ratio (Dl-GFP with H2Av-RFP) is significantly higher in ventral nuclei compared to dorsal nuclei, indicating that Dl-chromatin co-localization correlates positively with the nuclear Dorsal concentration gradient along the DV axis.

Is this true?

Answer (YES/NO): YES